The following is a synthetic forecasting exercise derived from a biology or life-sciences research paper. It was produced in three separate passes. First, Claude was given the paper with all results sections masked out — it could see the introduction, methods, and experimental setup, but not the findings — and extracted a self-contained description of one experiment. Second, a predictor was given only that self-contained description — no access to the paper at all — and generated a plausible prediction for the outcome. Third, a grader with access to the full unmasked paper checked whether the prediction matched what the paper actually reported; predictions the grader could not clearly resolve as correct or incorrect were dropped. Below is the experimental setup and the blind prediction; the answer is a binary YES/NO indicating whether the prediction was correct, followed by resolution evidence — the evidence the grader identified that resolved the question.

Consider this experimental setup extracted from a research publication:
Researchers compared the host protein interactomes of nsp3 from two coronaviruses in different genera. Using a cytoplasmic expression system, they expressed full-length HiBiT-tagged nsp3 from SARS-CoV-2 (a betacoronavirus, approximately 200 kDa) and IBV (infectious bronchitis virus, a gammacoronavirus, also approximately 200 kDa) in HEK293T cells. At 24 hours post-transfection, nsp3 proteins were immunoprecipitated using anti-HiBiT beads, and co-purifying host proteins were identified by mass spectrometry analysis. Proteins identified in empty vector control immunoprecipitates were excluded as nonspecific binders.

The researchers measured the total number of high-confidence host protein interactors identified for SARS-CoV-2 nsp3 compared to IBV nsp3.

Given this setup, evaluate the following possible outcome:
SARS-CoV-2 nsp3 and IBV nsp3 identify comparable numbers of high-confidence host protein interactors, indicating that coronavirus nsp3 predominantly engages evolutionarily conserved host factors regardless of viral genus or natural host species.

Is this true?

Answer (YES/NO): NO